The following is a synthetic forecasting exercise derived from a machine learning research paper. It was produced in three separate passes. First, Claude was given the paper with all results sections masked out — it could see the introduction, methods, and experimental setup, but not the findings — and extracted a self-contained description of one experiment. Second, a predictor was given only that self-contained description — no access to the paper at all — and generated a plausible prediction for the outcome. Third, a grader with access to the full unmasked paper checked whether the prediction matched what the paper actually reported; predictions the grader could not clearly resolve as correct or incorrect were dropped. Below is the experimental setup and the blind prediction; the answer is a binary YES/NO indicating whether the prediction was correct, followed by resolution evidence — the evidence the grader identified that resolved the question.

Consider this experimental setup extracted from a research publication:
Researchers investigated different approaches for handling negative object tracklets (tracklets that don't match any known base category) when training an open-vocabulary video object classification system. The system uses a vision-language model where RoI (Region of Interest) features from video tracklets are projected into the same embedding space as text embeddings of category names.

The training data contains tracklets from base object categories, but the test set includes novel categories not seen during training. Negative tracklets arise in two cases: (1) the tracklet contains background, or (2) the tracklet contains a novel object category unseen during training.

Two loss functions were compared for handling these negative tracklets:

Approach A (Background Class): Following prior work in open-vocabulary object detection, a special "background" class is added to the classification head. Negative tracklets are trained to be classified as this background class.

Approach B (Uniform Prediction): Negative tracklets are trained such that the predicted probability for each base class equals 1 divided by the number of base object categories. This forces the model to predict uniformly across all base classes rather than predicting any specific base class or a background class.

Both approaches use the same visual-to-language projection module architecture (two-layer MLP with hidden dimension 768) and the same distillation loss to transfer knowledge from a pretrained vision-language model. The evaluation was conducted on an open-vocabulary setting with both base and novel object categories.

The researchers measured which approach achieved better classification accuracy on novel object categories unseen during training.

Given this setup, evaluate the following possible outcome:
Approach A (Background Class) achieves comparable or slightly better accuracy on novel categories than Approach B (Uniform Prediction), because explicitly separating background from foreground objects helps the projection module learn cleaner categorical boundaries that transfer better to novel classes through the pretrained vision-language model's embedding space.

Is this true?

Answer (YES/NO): NO